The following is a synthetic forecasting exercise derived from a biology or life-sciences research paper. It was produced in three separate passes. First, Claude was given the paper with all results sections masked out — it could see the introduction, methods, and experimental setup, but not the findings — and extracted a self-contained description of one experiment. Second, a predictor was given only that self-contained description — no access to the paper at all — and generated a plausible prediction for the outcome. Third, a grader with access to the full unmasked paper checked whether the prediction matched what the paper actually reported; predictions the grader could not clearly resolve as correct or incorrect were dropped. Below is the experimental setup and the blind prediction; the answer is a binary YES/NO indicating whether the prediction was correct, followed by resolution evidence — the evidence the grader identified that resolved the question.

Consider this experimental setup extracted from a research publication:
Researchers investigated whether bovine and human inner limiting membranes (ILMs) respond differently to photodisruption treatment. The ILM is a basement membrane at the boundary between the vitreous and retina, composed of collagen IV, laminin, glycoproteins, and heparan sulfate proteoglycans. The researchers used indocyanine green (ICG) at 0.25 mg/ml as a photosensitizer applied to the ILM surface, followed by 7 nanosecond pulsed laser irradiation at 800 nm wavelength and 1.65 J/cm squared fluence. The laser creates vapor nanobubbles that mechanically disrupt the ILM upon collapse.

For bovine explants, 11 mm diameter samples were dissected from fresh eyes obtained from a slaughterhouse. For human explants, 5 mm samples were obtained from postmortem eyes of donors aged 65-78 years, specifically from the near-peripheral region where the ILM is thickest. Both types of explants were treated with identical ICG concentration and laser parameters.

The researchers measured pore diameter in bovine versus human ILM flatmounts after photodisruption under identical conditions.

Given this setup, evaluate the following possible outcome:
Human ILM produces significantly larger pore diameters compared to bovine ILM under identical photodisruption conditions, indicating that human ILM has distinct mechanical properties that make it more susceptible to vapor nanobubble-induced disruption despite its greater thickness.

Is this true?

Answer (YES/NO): YES